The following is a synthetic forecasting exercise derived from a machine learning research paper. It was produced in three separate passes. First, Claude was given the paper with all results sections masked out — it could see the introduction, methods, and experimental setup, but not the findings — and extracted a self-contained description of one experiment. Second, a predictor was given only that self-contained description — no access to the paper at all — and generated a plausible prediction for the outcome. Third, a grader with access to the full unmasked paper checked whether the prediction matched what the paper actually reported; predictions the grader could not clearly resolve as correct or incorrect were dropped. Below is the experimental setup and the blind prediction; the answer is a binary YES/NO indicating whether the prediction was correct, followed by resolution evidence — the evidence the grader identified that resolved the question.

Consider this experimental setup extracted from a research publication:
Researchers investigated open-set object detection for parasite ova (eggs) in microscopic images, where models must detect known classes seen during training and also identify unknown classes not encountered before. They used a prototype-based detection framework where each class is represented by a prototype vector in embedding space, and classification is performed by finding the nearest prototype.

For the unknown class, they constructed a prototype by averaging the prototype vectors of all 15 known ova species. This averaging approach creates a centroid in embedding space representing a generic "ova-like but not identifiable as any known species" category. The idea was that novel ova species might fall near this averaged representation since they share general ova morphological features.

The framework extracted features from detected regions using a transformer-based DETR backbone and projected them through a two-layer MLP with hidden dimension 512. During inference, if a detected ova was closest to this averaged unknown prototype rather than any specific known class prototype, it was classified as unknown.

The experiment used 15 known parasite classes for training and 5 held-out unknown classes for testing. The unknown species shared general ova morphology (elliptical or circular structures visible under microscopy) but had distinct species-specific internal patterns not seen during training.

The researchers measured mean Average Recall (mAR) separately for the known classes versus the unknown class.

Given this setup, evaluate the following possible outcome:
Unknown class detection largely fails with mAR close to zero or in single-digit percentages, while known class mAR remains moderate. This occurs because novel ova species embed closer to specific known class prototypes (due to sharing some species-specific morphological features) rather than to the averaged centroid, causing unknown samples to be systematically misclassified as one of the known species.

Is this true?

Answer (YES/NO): NO